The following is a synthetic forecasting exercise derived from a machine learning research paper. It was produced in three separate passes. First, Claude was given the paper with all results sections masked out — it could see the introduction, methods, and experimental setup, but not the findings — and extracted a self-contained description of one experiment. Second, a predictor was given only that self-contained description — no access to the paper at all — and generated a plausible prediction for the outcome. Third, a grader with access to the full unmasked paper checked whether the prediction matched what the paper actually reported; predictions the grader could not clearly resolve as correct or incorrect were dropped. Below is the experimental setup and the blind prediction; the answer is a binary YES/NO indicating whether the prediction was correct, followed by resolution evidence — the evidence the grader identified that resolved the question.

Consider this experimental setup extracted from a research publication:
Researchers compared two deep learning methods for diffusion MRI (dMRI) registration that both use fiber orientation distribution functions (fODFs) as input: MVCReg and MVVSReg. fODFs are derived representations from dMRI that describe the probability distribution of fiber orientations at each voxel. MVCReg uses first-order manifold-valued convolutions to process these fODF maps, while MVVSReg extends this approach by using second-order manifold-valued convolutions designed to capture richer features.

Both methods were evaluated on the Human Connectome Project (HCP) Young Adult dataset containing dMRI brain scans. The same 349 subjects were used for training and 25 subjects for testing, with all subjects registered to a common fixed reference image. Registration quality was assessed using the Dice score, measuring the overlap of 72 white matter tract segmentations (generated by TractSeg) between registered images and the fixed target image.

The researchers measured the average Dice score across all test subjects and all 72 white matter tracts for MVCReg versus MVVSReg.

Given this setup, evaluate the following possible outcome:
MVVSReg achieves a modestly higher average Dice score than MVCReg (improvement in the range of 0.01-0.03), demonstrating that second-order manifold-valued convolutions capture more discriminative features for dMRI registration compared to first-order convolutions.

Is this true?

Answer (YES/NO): YES